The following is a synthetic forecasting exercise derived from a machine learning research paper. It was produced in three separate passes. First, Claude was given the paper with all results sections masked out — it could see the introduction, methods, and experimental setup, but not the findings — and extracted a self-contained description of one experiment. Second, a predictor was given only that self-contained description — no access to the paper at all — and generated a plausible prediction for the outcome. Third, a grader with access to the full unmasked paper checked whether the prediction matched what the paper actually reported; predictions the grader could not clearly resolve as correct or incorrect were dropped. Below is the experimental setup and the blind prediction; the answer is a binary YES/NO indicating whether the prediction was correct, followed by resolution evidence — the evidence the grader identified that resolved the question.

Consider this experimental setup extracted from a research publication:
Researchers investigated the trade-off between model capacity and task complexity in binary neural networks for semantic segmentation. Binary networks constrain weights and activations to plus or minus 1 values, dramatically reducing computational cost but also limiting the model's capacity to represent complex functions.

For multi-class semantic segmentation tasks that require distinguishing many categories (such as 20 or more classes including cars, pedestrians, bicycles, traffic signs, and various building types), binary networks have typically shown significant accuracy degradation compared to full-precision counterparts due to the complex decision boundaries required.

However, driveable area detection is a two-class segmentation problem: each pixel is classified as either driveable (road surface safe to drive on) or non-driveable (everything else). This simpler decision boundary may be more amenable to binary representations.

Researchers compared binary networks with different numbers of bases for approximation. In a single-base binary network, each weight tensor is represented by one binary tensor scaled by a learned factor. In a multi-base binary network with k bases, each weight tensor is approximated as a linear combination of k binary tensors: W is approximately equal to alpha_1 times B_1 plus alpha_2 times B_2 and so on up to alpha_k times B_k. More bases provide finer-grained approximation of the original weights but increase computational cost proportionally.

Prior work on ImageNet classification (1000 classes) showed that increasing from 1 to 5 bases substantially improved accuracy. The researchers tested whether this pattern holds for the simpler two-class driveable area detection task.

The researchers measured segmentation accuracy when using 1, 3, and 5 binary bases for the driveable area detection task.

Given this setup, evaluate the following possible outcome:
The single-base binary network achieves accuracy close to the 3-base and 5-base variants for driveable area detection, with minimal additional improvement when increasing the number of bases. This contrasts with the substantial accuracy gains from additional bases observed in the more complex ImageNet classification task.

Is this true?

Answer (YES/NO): YES